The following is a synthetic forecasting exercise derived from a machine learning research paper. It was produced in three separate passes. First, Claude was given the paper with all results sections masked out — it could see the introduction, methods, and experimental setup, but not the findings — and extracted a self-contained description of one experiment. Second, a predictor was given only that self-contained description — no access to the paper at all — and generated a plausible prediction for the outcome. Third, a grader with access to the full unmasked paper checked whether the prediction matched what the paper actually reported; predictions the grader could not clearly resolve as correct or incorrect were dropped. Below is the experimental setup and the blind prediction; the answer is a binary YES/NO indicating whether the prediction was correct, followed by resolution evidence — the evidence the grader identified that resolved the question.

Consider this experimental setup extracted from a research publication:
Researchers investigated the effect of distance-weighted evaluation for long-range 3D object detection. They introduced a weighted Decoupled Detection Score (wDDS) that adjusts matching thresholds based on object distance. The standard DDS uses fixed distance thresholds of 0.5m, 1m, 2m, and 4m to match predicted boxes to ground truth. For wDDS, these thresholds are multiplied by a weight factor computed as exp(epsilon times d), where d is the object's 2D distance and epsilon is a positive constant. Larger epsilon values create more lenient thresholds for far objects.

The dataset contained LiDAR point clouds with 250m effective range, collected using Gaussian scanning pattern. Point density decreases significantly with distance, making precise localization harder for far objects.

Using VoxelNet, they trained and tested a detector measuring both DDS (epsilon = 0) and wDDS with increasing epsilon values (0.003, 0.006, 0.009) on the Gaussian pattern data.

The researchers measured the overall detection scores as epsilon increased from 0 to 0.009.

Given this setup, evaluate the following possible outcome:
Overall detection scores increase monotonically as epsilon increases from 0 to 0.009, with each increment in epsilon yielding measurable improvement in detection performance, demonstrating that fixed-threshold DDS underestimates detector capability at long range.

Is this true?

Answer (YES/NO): YES